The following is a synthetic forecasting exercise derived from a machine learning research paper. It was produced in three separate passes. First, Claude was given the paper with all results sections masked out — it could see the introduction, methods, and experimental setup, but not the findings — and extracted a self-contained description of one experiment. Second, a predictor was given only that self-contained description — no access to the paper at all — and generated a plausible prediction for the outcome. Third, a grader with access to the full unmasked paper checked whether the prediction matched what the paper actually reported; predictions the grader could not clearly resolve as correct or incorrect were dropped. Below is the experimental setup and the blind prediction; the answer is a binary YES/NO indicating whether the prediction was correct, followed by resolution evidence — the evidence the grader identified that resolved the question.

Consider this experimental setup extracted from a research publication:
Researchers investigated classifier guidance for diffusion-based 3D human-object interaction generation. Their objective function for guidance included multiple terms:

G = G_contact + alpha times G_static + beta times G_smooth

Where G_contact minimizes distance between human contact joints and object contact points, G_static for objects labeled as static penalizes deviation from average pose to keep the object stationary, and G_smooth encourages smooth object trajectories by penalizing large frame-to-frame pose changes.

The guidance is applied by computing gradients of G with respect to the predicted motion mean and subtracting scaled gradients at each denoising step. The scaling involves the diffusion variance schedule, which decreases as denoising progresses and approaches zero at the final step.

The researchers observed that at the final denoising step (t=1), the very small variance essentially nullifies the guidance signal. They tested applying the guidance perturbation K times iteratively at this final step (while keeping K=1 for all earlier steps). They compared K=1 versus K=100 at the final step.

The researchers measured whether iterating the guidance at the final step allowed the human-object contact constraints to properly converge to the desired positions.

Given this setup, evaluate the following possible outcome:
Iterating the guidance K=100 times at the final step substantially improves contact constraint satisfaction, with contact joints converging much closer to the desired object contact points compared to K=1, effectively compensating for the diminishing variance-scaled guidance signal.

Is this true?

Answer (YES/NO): YES